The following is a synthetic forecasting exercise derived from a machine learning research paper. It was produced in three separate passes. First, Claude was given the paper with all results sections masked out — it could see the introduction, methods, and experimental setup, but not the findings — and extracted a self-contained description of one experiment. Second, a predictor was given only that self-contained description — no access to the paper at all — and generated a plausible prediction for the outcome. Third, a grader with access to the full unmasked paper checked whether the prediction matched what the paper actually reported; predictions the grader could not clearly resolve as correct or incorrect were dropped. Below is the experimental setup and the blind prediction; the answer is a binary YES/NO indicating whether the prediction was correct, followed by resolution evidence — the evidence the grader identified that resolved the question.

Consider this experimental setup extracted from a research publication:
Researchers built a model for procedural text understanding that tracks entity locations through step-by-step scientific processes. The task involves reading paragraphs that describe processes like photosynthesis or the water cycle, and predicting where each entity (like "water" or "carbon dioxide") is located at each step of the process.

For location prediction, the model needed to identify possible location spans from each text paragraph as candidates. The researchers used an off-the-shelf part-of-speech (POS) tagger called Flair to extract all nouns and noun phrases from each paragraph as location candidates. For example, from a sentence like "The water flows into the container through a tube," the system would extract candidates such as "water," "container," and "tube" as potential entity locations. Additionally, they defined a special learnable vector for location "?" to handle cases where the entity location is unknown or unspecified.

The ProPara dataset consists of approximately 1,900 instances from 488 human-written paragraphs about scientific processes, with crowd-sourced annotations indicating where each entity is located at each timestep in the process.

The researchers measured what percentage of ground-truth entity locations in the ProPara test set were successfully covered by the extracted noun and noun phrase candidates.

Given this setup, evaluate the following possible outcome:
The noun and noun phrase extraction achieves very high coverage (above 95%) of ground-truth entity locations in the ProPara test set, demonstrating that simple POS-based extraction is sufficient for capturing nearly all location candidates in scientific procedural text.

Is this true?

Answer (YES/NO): NO